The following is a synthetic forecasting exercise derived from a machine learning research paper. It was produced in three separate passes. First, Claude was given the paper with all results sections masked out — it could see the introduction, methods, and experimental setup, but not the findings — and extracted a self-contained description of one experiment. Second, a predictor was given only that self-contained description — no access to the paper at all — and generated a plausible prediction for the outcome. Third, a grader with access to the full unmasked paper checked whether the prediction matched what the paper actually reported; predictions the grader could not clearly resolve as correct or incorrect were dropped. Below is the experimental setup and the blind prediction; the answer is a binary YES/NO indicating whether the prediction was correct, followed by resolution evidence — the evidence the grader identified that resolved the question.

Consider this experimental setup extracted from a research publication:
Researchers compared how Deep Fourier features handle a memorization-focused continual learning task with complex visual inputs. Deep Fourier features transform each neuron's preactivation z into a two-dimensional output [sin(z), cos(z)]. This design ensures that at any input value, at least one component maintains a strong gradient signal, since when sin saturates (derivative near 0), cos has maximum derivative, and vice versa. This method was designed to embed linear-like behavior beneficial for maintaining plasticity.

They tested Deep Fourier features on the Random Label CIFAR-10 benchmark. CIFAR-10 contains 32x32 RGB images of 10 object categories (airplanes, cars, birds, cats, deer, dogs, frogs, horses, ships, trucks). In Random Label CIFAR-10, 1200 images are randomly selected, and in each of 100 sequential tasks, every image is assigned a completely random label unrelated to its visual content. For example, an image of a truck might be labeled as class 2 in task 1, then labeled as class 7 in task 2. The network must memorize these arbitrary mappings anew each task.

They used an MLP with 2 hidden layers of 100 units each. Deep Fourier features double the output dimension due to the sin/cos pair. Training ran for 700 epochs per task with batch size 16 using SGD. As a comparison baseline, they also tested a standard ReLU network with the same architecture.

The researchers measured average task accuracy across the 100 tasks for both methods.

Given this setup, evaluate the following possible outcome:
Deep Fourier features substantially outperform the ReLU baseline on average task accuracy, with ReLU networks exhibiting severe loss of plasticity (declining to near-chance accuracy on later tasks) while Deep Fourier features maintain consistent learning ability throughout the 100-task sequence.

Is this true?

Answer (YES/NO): NO